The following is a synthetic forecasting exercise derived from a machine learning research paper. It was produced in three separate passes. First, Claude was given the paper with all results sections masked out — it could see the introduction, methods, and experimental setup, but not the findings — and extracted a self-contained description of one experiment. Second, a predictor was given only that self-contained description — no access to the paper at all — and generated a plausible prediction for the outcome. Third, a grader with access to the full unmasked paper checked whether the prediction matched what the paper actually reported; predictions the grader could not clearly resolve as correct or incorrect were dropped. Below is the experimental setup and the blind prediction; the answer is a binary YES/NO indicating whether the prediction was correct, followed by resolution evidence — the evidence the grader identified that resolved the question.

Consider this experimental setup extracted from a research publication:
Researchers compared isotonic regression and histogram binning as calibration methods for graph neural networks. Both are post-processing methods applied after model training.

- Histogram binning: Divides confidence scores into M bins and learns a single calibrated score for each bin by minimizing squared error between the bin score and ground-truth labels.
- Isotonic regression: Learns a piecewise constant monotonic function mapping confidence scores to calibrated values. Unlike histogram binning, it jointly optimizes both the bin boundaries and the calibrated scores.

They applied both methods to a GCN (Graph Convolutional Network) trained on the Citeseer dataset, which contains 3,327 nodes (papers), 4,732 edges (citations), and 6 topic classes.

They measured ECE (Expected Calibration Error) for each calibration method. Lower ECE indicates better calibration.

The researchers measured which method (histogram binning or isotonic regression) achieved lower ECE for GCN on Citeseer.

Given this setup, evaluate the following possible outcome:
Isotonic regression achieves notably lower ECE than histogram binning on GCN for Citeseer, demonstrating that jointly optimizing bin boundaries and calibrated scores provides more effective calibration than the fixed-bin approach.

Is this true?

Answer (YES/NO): NO